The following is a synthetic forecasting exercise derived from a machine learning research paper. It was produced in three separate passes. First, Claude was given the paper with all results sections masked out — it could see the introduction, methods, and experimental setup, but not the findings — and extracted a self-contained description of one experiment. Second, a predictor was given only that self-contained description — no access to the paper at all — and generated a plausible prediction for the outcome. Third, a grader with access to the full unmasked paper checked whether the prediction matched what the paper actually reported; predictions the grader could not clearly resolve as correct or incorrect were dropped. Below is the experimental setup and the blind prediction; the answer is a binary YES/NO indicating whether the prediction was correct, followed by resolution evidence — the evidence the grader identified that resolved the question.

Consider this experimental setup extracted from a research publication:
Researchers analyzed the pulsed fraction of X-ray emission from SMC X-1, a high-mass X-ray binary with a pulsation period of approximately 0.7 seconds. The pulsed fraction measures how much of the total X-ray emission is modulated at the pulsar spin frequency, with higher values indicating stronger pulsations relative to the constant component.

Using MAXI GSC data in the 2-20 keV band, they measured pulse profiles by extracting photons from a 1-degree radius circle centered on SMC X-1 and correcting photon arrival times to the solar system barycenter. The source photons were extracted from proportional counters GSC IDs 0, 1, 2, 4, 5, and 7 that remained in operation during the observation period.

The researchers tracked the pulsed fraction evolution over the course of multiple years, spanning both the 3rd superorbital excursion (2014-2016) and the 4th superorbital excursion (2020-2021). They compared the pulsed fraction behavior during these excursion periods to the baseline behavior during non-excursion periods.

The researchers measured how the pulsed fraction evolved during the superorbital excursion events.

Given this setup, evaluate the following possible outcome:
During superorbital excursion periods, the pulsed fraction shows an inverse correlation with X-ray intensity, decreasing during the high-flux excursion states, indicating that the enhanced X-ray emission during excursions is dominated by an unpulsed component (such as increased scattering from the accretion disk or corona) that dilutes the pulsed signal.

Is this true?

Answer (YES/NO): NO